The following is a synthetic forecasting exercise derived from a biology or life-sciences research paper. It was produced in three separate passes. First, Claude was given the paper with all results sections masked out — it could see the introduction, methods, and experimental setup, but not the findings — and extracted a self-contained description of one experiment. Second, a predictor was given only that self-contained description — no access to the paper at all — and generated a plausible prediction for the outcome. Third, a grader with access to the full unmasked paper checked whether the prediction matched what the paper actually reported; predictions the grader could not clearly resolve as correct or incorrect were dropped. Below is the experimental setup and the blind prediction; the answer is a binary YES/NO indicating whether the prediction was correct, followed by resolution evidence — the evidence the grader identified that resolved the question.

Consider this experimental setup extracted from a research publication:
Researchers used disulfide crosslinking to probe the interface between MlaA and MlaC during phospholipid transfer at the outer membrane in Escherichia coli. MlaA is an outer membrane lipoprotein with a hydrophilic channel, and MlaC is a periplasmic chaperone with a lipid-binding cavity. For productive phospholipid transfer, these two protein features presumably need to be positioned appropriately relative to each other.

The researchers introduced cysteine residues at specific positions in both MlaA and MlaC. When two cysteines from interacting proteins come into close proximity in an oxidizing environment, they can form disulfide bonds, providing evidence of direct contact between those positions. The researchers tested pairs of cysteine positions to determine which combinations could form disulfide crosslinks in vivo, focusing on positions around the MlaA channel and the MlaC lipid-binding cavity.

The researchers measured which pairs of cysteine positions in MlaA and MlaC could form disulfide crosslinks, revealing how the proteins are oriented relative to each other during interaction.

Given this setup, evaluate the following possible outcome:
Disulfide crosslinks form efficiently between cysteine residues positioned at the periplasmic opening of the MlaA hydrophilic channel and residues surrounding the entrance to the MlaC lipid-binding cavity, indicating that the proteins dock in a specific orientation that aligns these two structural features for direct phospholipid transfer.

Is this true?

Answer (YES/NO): YES